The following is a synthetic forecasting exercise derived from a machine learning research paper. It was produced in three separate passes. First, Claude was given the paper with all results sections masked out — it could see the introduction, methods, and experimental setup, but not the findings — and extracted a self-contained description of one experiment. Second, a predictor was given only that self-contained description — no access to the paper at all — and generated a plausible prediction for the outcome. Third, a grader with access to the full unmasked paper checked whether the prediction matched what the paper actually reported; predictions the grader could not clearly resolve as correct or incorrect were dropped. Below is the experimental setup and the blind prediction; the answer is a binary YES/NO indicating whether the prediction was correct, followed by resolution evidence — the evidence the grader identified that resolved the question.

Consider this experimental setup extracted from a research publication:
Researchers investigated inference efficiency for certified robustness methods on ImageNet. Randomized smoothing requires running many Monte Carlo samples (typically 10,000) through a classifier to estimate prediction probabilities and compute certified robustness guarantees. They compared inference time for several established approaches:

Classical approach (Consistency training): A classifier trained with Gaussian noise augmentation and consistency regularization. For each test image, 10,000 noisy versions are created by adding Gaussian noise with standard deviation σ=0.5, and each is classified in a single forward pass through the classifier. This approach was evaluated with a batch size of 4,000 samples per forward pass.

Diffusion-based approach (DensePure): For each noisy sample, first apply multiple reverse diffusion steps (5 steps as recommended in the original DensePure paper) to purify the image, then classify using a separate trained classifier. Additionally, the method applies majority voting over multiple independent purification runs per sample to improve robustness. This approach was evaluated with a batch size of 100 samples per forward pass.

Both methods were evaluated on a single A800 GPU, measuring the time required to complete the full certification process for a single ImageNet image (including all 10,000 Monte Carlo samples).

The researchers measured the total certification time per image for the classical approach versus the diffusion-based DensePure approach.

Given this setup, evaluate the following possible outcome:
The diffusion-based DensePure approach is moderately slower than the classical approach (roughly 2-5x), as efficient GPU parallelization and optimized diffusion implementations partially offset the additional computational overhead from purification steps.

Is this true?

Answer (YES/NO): NO